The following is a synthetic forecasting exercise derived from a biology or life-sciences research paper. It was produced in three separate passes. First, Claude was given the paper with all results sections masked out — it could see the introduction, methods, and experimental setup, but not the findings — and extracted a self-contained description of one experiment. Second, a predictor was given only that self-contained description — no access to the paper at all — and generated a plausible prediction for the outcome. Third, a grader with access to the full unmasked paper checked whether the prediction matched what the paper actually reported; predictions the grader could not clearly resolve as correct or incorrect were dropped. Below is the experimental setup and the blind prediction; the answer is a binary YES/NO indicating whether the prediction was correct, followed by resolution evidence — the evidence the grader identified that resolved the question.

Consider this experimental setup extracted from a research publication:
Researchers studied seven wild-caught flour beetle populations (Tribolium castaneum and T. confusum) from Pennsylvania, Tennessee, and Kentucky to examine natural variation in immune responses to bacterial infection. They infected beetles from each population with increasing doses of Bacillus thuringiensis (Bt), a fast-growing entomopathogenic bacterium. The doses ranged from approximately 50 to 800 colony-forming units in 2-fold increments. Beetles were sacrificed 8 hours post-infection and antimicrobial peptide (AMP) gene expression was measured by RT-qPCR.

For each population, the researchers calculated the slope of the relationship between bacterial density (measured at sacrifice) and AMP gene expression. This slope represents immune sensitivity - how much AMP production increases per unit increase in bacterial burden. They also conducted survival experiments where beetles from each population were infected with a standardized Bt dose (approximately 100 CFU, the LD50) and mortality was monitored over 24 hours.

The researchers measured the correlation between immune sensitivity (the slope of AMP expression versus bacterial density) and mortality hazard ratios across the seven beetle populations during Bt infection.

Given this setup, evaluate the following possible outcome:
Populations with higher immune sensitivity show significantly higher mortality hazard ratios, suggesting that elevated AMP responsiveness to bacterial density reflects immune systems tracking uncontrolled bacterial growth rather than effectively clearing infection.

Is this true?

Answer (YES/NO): YES